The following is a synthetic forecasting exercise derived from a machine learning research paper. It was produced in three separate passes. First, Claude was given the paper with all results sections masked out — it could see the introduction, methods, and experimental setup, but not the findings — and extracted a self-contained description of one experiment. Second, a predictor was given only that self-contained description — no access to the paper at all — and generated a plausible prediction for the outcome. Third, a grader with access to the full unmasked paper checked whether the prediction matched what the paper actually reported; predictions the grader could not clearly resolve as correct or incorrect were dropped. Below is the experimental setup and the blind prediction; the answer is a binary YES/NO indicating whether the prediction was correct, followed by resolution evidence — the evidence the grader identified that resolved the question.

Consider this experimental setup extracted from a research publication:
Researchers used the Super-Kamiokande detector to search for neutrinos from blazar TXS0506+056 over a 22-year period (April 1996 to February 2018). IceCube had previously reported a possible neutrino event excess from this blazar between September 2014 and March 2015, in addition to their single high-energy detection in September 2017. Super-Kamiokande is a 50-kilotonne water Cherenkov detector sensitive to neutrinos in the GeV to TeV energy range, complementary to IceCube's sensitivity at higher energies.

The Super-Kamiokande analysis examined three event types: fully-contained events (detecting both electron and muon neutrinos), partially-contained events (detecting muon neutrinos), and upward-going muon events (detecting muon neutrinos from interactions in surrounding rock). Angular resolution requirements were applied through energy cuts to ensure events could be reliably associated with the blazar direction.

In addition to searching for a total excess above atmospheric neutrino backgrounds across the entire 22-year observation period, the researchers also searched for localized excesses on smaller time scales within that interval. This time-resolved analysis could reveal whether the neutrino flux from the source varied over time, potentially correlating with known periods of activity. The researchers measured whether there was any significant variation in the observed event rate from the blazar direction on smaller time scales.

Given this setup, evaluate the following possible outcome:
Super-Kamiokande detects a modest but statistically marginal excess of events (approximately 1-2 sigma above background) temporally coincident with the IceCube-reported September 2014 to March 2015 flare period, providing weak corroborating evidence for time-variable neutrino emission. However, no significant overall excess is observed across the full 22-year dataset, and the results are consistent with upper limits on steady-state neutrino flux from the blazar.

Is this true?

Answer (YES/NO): NO